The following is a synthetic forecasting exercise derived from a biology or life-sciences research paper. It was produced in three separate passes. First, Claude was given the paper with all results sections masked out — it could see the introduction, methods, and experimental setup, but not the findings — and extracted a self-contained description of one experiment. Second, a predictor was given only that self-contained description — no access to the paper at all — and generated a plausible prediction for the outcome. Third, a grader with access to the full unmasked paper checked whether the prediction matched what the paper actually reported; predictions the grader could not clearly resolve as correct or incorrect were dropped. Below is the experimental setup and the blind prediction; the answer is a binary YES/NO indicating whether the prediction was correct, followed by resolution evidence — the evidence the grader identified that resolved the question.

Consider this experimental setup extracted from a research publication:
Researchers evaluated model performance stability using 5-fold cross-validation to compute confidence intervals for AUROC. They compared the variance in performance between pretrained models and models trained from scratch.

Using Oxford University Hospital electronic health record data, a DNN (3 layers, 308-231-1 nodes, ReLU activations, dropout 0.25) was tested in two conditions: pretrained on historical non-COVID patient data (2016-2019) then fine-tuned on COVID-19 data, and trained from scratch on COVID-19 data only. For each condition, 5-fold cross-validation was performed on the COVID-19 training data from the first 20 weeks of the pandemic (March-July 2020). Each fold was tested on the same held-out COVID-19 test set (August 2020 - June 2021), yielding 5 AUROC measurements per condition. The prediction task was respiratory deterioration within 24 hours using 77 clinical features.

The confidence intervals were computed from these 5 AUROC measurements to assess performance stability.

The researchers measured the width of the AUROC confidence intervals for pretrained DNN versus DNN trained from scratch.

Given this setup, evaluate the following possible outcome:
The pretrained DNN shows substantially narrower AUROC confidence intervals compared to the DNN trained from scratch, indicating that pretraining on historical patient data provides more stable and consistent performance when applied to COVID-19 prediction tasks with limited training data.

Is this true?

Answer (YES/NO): YES